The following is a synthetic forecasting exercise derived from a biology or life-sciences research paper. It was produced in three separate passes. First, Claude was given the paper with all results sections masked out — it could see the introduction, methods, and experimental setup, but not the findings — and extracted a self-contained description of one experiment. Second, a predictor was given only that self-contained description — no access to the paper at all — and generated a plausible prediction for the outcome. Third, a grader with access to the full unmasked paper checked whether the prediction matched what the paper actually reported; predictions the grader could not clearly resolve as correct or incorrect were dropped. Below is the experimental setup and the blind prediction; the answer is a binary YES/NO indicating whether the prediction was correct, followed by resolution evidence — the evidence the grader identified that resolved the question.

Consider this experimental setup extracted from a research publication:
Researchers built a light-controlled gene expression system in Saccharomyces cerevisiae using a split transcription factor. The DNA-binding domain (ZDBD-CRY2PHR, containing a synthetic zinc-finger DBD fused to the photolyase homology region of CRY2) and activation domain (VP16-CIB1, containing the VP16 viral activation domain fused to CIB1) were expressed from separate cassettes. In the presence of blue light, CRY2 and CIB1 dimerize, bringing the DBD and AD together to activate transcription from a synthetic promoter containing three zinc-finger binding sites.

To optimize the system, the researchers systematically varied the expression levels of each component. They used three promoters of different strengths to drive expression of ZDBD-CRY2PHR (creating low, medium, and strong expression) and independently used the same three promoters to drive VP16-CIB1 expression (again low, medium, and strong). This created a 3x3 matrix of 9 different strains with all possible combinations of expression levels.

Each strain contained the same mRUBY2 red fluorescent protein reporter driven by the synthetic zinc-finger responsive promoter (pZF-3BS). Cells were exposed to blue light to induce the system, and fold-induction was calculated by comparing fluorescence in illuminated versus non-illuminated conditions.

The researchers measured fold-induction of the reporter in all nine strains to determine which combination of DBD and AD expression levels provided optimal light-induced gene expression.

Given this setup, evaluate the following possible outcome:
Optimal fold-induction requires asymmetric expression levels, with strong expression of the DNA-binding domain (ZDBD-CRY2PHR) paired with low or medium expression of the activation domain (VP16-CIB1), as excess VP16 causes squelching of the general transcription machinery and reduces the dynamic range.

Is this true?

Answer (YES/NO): NO